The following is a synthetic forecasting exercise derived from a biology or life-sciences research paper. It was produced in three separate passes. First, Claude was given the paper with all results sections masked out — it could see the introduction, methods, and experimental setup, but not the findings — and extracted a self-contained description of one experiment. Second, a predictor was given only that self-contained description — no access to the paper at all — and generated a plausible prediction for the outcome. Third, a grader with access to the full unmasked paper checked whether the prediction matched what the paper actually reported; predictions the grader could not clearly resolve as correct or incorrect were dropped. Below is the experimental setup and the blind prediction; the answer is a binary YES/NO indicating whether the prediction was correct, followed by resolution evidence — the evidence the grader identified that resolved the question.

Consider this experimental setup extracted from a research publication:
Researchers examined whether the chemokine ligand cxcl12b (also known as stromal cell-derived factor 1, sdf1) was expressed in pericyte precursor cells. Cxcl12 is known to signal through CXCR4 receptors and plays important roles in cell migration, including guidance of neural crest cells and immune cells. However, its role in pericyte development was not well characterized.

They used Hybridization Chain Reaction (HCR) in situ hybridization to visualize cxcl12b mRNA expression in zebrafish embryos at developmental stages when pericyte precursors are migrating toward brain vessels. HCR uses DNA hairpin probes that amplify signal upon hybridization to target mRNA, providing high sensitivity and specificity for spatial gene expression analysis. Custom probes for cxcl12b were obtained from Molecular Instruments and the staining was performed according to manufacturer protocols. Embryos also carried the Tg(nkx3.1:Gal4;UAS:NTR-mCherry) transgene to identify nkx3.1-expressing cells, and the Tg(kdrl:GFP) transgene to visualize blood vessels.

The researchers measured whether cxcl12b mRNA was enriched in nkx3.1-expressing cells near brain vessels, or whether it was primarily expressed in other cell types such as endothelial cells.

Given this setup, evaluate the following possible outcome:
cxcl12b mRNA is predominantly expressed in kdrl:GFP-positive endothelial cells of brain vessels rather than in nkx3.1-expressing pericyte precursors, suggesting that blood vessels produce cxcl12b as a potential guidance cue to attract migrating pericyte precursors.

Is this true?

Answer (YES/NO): NO